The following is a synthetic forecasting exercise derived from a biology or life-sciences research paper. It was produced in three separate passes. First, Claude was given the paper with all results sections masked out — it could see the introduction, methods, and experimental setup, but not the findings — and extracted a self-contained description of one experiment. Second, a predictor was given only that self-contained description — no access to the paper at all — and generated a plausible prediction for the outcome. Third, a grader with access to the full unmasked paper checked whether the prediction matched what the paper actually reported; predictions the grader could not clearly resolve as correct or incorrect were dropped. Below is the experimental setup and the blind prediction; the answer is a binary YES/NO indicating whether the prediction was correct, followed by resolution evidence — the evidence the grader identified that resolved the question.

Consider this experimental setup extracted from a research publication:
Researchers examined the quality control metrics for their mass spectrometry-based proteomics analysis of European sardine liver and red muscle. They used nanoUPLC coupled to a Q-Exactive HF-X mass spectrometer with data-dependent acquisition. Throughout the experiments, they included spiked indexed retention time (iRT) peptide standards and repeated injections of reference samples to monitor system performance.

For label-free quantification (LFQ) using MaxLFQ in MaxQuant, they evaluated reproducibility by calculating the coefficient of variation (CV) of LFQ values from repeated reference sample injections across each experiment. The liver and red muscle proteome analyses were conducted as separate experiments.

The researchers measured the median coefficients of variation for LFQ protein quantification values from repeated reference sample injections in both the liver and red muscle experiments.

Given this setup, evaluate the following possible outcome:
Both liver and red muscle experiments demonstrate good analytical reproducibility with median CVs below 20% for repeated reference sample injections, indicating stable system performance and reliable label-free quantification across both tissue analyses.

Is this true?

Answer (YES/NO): YES